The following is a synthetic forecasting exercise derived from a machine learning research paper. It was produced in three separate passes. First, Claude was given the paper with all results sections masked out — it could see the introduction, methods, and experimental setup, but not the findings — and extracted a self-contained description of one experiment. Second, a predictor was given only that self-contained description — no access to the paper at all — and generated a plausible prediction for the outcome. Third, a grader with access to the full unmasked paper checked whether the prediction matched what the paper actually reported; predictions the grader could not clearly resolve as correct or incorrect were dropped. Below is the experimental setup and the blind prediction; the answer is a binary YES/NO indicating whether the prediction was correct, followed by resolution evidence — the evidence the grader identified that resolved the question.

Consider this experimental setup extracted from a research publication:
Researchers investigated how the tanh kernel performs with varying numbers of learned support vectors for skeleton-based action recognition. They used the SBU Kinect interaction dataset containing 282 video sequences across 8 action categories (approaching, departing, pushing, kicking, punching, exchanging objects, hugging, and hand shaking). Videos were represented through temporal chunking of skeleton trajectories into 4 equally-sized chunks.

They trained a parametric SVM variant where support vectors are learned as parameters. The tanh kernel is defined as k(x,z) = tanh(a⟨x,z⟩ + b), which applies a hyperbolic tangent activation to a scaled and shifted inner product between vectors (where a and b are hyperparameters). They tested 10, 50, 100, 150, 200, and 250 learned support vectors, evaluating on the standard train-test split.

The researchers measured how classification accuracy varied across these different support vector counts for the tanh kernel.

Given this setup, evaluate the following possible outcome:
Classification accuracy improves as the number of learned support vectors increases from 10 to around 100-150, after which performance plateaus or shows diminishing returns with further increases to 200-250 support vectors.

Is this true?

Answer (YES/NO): NO